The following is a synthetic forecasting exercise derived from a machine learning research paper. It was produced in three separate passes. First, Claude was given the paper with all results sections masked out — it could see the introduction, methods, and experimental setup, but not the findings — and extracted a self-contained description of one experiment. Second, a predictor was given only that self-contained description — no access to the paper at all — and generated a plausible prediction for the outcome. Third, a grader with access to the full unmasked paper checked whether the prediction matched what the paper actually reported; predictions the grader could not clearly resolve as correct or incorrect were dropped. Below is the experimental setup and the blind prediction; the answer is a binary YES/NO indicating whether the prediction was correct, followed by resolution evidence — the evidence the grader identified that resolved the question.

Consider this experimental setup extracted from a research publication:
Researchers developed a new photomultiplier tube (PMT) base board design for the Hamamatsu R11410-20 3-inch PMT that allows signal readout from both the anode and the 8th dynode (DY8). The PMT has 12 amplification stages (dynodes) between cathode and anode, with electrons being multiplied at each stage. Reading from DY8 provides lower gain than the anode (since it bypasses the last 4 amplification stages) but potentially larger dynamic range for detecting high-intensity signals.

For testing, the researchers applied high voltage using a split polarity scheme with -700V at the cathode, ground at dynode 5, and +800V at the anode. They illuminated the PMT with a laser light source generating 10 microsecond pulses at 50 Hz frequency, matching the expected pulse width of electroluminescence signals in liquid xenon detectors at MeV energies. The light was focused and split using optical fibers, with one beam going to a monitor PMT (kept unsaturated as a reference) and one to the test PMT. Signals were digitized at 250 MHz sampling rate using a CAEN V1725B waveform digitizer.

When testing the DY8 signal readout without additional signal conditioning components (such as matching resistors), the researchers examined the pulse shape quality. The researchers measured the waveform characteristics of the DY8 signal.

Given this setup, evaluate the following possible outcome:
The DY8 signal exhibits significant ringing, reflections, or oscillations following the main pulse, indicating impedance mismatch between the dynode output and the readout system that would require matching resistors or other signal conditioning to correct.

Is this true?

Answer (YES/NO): YES